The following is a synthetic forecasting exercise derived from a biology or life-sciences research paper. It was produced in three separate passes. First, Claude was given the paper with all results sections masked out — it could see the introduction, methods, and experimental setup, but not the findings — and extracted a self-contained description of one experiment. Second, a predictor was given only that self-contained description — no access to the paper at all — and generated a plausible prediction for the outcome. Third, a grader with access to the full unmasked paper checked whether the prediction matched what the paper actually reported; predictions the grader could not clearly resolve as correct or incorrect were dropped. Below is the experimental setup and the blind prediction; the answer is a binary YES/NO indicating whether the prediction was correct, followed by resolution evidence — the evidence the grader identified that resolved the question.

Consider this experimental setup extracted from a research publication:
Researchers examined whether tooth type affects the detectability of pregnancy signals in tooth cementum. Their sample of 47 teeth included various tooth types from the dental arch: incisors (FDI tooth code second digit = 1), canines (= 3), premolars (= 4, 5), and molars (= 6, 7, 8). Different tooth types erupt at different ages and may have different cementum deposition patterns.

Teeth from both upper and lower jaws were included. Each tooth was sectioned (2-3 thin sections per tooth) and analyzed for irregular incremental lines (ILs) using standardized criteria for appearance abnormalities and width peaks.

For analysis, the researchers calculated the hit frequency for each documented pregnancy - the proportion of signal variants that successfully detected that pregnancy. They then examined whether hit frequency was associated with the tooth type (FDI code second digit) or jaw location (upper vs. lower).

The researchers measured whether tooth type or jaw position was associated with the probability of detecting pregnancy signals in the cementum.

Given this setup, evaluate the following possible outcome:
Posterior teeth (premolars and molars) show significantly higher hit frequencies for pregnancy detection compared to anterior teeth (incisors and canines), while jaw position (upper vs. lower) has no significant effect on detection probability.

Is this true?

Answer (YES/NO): NO